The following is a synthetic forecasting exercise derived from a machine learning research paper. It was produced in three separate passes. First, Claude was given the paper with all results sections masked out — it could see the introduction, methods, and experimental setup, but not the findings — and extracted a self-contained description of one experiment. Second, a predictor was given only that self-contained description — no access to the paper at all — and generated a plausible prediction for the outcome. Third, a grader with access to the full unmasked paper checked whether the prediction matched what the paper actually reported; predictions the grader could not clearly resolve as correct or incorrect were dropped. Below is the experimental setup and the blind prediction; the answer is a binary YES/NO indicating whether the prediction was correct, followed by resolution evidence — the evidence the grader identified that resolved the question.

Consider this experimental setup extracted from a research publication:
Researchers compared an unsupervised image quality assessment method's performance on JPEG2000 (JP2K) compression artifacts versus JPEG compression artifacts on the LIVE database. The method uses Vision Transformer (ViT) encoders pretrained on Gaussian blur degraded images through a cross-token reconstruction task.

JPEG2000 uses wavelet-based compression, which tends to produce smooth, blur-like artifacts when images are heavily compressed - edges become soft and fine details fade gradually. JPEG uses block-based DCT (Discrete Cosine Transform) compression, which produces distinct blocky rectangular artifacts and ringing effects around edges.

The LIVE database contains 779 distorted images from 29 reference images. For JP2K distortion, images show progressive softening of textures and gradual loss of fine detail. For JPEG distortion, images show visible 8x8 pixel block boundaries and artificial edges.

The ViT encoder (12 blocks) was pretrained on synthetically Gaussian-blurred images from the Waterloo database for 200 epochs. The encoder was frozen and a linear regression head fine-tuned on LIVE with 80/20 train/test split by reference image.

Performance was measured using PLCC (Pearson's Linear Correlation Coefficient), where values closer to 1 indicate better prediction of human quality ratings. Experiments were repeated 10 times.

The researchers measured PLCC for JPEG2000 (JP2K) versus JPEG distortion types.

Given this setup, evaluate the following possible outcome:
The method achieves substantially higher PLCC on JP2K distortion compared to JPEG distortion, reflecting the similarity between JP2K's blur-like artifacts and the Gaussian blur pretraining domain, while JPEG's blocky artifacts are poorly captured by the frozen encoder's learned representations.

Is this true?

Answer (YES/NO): YES